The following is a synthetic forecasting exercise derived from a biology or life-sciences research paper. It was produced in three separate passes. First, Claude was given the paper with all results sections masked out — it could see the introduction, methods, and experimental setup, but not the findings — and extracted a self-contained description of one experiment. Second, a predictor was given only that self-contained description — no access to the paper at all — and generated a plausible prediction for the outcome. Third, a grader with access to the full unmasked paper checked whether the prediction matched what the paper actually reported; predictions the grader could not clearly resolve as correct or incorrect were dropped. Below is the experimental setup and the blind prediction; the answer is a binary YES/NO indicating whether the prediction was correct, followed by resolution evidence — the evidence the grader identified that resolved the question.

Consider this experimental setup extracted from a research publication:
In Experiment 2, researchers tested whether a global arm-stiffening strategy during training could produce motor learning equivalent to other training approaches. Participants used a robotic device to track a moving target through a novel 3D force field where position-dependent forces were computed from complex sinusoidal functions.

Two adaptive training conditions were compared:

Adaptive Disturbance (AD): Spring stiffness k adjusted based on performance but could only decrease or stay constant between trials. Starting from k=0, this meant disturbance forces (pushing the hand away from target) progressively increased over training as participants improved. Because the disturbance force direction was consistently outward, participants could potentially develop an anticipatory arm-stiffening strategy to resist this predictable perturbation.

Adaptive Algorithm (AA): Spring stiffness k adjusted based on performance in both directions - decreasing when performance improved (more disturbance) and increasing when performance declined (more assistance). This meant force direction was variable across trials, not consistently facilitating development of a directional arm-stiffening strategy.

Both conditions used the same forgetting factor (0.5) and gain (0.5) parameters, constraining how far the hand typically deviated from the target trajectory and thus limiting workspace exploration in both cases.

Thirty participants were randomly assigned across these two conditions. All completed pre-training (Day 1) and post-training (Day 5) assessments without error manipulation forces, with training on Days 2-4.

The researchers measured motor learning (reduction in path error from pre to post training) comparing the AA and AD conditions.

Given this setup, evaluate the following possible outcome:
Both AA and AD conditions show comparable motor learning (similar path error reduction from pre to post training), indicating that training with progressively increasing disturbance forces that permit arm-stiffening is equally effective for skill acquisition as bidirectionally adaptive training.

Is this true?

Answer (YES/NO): YES